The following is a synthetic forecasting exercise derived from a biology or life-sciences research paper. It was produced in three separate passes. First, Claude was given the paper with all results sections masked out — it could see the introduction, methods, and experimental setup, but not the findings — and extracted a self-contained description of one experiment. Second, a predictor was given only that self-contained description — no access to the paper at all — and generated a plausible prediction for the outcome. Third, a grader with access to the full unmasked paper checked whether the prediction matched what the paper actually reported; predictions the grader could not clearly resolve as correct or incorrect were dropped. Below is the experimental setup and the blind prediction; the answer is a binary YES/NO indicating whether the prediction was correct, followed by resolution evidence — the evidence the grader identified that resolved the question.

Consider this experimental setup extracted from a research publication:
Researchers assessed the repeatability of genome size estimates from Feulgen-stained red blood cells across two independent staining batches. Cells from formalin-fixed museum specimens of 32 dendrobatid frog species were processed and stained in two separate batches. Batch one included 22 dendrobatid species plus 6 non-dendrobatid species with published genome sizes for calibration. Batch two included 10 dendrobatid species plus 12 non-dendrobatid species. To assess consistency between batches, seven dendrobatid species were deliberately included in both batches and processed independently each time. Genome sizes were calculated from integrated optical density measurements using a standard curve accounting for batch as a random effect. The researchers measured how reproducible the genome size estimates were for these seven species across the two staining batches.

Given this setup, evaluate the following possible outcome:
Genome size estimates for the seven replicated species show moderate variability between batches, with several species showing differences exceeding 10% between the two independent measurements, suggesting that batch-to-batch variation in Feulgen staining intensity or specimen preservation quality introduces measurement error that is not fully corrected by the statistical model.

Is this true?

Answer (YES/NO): NO